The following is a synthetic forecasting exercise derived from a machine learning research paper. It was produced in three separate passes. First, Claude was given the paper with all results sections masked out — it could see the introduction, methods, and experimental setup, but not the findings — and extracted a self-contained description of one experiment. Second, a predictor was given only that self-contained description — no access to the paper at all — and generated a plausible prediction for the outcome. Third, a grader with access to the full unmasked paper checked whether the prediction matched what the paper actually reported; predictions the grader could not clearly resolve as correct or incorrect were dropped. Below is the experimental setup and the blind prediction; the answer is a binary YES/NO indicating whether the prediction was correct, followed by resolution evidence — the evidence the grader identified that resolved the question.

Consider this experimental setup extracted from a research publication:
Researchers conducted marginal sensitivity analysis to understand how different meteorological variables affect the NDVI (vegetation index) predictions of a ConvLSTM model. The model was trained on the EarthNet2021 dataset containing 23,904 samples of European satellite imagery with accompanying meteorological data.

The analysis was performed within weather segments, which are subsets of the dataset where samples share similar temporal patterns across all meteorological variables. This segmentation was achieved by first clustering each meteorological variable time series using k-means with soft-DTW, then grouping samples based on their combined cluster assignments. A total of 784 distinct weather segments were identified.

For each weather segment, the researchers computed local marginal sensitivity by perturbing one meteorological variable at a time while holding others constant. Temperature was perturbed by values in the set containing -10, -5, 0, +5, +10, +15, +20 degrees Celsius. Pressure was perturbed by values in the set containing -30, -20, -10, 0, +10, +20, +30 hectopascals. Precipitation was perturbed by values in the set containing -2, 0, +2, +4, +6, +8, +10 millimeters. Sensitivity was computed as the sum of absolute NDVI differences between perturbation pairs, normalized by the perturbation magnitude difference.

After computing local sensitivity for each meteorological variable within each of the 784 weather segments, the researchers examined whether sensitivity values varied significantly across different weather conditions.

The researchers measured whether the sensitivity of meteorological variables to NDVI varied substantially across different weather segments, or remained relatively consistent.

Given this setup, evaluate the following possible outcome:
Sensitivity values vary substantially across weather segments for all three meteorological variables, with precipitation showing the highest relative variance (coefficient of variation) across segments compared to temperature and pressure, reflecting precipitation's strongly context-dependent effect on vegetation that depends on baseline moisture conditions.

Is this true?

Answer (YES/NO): NO